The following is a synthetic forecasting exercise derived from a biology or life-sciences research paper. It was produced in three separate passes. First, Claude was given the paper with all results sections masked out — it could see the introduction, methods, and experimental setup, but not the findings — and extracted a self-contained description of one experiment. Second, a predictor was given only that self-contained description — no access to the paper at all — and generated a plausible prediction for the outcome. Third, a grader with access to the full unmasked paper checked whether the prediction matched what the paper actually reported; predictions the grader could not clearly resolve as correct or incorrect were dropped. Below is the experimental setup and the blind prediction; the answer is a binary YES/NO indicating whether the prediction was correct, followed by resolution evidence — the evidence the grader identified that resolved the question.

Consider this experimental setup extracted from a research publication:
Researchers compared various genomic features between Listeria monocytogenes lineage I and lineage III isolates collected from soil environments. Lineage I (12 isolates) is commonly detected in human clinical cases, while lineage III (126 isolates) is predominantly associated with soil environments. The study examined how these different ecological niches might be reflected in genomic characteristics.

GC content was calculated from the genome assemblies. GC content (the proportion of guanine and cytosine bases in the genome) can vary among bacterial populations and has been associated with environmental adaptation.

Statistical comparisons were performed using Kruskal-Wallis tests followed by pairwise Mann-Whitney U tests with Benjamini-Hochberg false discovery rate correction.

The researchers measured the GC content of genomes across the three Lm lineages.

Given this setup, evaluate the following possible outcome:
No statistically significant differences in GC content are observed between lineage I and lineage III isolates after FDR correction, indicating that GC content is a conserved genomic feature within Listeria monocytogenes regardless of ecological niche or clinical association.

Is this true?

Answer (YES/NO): NO